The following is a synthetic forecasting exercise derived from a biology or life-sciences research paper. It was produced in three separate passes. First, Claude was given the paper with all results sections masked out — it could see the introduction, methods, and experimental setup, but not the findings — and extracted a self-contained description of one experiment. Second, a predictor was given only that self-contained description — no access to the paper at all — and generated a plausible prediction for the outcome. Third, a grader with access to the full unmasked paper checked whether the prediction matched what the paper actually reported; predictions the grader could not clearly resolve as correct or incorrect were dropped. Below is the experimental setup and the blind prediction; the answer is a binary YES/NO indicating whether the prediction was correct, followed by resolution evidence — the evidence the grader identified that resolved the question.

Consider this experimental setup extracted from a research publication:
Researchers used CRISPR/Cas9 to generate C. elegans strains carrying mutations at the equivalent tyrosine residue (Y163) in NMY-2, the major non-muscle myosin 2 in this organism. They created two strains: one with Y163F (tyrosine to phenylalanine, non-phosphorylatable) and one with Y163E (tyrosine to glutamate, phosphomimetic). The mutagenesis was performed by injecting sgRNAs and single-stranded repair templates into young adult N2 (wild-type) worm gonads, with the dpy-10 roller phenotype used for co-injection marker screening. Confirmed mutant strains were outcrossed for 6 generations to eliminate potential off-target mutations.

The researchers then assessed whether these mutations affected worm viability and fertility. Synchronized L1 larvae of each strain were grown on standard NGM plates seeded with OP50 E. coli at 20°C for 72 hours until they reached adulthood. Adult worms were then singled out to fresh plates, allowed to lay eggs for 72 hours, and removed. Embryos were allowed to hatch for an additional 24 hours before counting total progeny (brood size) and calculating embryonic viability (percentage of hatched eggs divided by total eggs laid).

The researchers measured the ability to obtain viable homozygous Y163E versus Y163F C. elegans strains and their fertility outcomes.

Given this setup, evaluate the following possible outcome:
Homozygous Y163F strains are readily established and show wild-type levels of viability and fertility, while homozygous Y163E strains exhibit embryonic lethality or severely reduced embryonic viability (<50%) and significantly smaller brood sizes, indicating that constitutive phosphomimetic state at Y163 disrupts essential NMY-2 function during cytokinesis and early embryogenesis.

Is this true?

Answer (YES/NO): NO